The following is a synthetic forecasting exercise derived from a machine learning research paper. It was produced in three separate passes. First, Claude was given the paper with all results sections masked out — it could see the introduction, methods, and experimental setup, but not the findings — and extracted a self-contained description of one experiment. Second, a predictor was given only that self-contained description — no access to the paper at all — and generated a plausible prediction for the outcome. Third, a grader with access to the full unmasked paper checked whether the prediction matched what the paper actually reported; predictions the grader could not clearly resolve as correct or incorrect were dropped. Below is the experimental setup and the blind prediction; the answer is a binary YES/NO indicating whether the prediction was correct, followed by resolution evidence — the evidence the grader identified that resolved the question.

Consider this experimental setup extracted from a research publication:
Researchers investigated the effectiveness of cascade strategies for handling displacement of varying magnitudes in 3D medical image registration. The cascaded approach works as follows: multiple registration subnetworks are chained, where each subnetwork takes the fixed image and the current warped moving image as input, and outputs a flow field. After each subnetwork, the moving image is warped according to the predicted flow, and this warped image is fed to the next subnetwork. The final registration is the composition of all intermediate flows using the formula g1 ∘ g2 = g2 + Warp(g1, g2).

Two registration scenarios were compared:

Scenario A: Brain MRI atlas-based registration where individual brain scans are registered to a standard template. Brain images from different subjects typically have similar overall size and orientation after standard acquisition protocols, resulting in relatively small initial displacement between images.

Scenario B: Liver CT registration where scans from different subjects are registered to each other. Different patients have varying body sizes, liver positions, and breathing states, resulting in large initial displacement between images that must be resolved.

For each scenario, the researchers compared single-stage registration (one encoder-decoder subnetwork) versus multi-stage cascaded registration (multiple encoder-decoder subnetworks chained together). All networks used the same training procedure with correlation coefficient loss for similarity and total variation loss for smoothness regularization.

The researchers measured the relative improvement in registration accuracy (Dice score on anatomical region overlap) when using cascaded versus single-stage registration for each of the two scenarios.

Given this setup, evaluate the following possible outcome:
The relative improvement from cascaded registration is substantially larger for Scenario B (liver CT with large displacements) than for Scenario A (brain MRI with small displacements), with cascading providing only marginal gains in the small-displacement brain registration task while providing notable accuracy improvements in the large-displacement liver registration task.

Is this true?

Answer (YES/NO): YES